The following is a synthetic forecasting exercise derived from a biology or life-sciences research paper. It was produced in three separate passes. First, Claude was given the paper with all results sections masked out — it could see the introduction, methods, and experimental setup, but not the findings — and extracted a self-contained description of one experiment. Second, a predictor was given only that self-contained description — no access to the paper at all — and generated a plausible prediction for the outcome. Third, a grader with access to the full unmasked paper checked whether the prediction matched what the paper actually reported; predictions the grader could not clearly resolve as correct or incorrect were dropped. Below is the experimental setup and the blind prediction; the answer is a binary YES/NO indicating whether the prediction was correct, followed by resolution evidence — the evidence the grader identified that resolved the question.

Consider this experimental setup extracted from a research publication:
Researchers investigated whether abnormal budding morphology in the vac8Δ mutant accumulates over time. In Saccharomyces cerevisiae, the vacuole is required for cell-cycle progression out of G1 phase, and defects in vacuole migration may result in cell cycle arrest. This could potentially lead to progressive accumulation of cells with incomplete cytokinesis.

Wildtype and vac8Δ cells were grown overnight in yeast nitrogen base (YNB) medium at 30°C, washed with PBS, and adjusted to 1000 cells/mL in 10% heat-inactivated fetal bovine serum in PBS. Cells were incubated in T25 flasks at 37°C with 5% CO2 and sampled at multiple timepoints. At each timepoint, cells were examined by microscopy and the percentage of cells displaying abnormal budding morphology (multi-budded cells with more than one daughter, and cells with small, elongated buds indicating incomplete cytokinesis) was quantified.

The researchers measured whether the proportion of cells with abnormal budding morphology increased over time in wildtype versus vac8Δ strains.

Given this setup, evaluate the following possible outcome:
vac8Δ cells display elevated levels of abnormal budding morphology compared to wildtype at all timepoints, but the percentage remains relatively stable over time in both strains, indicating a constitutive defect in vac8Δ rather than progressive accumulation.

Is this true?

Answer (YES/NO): YES